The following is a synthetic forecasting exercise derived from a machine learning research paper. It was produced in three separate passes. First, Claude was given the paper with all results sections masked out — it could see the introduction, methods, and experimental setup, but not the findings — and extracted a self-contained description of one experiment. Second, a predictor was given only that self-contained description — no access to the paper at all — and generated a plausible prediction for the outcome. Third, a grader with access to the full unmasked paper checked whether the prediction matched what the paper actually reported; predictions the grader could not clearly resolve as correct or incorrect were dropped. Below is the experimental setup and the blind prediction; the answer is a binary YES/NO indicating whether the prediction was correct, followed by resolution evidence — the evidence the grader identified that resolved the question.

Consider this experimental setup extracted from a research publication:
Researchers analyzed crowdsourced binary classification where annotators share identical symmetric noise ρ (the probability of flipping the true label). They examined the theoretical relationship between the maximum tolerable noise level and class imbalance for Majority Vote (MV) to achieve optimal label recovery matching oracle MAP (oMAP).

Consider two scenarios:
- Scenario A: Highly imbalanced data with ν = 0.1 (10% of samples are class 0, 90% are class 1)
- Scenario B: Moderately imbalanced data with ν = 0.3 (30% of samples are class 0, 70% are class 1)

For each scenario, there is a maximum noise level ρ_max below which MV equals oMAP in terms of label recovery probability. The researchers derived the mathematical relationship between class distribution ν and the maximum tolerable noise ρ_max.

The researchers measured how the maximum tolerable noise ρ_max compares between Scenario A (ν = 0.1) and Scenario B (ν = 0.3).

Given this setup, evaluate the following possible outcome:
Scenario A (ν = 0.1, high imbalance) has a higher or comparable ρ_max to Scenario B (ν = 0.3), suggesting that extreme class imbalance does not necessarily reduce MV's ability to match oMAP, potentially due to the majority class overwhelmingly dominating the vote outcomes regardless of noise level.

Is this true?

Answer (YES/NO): NO